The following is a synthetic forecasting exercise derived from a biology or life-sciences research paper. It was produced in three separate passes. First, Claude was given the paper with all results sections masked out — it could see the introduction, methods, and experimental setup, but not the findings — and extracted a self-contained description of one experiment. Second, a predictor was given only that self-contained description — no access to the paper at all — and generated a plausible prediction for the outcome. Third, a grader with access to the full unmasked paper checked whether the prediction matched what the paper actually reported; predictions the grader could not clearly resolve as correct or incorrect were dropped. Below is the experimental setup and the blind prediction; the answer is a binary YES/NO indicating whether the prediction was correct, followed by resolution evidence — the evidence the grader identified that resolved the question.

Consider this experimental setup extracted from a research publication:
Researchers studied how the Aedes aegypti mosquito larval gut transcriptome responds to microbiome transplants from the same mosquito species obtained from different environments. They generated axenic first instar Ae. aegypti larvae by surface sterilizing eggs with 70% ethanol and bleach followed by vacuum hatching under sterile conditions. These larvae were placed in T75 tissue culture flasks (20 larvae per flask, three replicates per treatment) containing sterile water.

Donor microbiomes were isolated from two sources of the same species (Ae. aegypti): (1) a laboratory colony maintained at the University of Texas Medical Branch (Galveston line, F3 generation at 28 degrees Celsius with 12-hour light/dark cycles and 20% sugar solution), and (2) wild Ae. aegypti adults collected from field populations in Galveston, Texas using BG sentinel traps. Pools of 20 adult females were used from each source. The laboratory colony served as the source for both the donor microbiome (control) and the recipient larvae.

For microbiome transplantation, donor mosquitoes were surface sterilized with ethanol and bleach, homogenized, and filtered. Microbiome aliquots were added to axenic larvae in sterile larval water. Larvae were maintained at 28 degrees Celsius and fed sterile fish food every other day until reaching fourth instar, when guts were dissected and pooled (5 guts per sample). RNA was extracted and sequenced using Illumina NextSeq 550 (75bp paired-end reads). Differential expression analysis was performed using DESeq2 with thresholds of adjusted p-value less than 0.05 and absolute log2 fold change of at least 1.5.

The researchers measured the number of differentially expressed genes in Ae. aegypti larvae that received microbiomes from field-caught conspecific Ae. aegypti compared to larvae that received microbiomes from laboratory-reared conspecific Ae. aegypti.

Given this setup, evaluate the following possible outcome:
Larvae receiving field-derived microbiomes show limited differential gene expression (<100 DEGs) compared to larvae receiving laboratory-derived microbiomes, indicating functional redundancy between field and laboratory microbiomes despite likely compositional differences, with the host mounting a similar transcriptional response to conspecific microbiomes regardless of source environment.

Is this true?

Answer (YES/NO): NO